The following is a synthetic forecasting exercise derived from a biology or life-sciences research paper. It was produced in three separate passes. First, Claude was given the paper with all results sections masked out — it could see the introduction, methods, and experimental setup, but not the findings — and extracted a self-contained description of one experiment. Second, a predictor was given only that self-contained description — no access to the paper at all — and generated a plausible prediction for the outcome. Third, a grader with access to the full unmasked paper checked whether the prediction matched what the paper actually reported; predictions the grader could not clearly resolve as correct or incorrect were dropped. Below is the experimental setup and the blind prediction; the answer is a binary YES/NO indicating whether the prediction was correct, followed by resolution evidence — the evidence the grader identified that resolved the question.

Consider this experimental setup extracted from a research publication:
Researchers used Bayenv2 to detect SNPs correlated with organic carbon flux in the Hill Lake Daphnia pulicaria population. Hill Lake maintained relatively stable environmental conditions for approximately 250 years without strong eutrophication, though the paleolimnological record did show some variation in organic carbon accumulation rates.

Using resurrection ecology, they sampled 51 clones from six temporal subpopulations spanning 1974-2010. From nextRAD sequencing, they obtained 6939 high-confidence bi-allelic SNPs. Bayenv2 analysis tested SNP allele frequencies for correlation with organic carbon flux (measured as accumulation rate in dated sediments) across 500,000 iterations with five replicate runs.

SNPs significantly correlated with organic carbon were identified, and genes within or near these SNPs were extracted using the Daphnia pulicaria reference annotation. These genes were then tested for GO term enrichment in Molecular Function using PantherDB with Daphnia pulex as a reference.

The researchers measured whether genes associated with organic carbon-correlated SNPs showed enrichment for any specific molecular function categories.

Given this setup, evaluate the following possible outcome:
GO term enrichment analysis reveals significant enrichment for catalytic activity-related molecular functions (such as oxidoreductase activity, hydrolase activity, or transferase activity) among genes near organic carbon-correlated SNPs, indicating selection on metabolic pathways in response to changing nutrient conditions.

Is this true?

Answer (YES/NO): NO